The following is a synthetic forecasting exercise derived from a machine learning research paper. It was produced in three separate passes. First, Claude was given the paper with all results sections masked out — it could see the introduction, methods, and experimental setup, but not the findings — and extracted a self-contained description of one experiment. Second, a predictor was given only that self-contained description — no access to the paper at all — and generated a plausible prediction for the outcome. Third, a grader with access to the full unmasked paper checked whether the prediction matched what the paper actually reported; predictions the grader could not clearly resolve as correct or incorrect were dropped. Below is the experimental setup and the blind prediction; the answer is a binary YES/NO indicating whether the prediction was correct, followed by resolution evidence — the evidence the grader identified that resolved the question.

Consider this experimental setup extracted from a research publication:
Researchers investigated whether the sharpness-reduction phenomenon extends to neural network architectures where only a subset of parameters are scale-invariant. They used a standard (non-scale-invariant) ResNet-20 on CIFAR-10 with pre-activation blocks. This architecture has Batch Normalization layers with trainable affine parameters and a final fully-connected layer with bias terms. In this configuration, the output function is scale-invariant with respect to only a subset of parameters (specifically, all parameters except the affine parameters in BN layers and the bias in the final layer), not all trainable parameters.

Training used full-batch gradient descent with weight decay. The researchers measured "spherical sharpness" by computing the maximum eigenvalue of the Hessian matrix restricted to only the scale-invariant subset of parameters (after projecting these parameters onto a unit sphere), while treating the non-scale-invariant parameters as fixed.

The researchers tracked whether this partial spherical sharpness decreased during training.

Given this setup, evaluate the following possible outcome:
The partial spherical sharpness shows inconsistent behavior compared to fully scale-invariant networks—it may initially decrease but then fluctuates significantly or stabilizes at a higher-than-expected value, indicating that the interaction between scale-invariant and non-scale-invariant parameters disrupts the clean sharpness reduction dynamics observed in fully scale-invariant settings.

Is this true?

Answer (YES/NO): NO